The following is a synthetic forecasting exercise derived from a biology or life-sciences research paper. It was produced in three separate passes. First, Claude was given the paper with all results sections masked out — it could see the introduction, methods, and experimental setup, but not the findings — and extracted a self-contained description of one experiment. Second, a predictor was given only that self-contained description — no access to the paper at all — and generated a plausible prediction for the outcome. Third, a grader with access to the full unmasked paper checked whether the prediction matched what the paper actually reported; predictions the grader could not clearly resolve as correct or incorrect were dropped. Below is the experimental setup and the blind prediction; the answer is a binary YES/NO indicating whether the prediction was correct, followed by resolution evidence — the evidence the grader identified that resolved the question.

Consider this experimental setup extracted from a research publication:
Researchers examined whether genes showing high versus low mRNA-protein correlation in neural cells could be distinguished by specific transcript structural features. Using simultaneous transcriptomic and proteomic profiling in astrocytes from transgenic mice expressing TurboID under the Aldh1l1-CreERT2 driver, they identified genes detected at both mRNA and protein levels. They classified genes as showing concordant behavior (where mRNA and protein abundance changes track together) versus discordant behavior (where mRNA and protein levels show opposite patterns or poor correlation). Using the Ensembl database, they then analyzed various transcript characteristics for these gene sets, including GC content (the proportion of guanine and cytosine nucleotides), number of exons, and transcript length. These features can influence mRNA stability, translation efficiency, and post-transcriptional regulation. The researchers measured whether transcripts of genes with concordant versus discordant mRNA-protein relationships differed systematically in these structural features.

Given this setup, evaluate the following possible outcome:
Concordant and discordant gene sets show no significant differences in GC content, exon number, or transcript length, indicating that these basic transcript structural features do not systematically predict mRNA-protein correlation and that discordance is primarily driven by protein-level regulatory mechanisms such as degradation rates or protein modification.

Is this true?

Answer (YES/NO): NO